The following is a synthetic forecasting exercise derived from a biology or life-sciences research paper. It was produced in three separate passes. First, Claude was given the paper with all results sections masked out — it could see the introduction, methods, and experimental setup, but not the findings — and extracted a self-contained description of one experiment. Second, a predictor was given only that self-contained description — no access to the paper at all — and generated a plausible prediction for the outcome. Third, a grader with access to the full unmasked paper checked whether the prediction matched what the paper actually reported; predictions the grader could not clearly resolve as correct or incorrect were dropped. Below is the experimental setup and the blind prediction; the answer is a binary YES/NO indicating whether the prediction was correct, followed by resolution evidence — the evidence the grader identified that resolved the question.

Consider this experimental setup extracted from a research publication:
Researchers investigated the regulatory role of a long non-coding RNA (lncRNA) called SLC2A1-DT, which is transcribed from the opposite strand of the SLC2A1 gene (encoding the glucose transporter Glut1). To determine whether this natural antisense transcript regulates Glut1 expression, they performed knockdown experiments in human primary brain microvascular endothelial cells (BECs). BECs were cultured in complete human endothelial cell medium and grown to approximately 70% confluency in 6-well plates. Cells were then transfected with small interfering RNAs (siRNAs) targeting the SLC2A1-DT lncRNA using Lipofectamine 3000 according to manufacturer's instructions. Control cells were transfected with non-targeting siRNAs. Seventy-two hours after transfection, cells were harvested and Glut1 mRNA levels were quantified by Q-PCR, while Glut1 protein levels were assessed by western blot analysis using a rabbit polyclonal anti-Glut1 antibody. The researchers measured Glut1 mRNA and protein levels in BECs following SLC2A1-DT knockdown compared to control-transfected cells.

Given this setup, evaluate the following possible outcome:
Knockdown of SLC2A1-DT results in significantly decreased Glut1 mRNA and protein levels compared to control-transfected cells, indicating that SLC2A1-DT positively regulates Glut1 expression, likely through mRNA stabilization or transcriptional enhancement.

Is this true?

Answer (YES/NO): YES